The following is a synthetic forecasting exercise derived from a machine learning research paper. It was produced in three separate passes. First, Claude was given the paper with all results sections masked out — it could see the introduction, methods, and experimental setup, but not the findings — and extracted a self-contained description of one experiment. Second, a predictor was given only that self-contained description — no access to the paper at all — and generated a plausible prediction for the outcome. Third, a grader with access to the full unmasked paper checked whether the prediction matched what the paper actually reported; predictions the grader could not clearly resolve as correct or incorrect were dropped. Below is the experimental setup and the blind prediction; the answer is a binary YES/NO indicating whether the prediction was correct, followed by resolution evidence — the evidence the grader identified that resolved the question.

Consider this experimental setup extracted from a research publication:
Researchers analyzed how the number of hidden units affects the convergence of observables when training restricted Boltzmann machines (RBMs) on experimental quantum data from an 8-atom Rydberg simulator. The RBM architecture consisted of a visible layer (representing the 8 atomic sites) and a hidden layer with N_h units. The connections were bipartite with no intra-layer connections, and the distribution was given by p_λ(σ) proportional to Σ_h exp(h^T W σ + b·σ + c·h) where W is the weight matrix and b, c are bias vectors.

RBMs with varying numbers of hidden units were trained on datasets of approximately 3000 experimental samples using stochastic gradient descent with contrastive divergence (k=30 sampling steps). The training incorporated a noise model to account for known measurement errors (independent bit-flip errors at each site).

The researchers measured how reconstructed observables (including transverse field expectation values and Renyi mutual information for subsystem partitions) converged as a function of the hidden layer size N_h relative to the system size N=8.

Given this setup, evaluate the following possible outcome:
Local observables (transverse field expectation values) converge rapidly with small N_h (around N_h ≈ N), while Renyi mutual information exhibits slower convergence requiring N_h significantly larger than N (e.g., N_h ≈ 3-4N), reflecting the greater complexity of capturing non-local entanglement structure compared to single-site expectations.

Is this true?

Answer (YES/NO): NO